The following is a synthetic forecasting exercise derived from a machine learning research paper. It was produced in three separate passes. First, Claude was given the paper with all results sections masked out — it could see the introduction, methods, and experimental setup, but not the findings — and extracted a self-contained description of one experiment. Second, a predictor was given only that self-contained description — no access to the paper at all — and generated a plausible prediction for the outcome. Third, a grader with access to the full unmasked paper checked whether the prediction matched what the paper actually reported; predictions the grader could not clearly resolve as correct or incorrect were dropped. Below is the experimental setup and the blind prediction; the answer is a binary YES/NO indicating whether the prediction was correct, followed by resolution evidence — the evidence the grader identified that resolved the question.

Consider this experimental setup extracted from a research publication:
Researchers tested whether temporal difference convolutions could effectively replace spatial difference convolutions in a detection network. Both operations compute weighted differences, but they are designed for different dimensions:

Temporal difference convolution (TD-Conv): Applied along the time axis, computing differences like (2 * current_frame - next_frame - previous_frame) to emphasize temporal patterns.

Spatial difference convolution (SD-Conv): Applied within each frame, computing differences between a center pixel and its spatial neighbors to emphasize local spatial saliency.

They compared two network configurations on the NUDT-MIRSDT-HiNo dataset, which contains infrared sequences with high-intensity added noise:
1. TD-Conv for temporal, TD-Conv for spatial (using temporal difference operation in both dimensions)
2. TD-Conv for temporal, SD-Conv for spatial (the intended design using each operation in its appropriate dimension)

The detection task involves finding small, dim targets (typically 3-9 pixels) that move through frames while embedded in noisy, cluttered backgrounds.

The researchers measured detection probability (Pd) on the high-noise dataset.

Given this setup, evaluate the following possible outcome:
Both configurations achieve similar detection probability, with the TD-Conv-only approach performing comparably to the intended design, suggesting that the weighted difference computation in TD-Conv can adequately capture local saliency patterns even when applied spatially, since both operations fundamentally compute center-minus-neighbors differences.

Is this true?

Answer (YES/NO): NO